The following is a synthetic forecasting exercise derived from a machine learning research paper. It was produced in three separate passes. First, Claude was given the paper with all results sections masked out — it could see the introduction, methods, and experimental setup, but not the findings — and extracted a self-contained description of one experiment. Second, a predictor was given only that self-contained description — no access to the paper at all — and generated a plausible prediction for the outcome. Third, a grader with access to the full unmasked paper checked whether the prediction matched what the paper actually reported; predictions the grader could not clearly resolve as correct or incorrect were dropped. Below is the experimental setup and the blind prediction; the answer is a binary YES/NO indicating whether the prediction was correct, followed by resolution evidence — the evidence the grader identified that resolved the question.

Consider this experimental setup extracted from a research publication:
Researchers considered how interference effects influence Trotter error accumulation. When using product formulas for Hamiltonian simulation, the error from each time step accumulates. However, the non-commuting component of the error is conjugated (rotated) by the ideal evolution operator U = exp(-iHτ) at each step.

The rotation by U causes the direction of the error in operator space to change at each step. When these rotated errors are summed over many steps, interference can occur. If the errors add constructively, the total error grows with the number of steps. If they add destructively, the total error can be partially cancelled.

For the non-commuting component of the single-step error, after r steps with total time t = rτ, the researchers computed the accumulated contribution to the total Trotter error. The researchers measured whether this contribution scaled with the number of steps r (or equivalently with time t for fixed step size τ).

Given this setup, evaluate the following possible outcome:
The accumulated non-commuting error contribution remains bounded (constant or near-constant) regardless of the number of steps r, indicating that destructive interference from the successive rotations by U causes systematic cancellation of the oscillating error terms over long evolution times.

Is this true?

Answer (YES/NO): YES